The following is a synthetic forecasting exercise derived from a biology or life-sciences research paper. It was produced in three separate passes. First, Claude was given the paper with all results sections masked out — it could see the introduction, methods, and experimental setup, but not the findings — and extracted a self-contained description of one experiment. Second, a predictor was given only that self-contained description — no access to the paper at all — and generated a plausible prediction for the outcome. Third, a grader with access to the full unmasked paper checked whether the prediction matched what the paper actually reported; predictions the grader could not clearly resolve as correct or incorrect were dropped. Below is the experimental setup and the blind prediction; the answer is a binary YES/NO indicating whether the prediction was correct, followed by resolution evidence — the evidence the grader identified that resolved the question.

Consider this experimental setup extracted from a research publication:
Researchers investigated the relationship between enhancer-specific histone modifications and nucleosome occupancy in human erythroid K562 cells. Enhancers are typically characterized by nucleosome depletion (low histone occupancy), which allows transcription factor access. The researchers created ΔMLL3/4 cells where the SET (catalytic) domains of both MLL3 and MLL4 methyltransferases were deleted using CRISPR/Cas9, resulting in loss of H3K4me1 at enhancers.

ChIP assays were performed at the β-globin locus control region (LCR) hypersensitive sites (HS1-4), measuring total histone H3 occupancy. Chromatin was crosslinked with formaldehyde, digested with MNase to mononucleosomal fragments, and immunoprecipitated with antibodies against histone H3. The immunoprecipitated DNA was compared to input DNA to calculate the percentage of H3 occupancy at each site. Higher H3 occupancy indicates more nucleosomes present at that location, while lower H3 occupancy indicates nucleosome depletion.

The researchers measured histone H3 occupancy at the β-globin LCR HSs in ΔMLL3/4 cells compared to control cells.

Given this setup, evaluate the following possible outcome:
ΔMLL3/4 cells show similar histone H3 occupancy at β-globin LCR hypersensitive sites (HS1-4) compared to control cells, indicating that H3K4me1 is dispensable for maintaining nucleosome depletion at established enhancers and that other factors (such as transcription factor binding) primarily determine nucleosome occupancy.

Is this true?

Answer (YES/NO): NO